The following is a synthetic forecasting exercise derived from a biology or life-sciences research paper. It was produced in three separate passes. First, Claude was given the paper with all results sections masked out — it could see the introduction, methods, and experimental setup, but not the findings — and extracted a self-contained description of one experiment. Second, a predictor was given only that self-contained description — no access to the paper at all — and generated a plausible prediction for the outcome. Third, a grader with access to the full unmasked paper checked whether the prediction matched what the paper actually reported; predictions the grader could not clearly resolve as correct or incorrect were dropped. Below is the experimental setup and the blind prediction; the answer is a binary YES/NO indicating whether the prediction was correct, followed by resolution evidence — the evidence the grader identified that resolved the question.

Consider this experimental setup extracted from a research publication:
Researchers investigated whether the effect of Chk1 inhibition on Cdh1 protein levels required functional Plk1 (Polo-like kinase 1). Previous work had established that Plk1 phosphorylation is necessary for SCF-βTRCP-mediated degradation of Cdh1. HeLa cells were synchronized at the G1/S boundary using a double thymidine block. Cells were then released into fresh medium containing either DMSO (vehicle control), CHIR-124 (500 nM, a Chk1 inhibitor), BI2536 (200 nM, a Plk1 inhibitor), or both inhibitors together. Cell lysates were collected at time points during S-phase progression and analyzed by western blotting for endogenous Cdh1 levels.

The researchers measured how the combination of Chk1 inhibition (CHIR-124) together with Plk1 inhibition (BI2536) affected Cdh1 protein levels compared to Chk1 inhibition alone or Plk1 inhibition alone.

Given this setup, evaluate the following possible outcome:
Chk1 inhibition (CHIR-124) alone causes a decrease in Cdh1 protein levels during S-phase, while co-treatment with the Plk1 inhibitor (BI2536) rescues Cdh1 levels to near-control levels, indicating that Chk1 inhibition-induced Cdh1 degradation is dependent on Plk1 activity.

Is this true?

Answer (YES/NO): NO